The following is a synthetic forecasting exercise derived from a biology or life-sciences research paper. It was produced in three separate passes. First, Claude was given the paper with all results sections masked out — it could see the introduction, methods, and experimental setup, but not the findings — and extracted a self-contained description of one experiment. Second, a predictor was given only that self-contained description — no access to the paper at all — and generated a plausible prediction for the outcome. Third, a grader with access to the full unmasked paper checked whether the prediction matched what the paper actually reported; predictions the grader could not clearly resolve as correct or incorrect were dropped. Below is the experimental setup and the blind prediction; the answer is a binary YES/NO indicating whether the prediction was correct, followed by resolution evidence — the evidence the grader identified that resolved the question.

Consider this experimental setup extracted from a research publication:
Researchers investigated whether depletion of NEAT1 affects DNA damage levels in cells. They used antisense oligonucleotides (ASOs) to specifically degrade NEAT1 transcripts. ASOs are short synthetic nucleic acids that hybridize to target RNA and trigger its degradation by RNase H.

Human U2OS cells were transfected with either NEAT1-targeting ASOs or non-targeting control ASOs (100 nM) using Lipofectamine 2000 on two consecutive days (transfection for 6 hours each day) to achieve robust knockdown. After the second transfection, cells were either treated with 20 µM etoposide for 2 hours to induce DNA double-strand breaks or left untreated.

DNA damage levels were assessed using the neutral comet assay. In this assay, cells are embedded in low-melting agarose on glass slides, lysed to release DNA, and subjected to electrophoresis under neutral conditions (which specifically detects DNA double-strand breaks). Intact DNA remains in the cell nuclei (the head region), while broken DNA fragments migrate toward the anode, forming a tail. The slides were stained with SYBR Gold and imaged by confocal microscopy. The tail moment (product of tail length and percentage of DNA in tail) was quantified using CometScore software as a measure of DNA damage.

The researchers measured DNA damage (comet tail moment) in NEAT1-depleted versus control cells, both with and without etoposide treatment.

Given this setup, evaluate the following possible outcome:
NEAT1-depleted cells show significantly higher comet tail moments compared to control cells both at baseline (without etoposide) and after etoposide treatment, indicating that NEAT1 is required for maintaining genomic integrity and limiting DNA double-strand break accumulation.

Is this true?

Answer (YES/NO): NO